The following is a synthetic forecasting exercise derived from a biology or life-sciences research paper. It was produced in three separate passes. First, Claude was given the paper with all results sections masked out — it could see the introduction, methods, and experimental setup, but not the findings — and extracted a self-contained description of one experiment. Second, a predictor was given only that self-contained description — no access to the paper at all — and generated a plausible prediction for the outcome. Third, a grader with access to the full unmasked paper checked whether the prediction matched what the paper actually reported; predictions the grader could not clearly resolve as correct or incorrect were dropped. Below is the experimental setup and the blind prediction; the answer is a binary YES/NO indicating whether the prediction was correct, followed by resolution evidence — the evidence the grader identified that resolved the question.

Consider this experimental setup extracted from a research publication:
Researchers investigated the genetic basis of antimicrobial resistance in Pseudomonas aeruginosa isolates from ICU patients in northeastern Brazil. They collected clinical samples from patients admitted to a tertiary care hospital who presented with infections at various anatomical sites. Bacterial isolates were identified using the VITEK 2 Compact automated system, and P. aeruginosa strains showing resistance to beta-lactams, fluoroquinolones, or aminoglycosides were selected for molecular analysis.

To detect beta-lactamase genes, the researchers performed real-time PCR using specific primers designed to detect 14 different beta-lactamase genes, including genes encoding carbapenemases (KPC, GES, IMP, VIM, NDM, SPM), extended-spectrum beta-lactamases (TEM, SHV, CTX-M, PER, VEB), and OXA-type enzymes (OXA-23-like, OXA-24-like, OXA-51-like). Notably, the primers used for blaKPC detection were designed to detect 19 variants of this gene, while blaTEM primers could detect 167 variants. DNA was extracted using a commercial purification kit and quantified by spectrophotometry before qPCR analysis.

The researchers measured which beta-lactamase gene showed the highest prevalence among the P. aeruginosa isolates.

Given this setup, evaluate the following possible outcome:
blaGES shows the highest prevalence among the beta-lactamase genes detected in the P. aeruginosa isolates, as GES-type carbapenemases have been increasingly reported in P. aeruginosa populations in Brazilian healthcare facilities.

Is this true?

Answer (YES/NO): NO